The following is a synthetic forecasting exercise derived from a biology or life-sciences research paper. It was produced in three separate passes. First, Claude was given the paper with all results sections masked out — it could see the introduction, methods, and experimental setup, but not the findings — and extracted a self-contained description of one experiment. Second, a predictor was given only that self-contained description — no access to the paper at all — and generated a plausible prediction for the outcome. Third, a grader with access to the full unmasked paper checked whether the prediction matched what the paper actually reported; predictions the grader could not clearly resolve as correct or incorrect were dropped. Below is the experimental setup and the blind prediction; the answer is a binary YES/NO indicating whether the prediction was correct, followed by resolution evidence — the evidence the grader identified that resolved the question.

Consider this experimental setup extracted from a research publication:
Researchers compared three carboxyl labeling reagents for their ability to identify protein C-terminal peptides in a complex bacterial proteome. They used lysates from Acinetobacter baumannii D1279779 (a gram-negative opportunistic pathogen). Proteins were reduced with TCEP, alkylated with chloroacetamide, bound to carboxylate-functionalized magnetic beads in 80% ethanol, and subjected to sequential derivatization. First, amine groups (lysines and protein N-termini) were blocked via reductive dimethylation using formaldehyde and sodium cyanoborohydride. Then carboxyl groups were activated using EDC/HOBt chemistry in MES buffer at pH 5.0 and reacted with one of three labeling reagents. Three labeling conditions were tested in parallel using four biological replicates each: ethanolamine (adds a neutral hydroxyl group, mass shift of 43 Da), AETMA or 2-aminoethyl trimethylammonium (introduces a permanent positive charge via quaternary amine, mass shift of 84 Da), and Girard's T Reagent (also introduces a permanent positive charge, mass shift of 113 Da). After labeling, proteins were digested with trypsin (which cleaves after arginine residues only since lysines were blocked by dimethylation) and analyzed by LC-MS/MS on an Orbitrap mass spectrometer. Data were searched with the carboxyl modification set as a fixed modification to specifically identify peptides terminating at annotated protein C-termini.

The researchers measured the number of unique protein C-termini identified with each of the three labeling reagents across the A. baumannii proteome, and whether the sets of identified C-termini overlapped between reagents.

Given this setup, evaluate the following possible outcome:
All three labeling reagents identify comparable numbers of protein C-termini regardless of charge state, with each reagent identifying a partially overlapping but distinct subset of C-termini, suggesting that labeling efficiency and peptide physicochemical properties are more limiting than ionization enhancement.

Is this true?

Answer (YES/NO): NO